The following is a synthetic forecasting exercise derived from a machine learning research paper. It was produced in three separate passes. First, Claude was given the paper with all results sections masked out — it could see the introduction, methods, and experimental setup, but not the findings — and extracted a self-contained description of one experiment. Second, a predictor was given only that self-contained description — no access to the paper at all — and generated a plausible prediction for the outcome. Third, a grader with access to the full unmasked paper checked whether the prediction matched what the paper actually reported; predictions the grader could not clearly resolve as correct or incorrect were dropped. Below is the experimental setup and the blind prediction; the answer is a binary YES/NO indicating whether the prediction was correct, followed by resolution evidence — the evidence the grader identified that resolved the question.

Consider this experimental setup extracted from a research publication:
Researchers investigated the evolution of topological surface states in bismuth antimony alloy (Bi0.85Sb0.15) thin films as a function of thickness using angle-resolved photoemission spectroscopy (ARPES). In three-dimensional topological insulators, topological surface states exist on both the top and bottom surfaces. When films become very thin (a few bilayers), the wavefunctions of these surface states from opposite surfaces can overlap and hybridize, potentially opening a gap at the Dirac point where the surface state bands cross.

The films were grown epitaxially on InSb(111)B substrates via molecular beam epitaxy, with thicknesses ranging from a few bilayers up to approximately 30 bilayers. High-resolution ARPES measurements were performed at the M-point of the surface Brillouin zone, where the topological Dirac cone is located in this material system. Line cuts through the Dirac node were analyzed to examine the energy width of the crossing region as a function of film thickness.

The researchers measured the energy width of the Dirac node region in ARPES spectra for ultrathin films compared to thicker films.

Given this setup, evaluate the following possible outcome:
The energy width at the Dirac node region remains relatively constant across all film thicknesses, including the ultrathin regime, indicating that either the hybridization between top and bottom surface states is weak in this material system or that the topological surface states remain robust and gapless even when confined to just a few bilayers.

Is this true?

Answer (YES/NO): NO